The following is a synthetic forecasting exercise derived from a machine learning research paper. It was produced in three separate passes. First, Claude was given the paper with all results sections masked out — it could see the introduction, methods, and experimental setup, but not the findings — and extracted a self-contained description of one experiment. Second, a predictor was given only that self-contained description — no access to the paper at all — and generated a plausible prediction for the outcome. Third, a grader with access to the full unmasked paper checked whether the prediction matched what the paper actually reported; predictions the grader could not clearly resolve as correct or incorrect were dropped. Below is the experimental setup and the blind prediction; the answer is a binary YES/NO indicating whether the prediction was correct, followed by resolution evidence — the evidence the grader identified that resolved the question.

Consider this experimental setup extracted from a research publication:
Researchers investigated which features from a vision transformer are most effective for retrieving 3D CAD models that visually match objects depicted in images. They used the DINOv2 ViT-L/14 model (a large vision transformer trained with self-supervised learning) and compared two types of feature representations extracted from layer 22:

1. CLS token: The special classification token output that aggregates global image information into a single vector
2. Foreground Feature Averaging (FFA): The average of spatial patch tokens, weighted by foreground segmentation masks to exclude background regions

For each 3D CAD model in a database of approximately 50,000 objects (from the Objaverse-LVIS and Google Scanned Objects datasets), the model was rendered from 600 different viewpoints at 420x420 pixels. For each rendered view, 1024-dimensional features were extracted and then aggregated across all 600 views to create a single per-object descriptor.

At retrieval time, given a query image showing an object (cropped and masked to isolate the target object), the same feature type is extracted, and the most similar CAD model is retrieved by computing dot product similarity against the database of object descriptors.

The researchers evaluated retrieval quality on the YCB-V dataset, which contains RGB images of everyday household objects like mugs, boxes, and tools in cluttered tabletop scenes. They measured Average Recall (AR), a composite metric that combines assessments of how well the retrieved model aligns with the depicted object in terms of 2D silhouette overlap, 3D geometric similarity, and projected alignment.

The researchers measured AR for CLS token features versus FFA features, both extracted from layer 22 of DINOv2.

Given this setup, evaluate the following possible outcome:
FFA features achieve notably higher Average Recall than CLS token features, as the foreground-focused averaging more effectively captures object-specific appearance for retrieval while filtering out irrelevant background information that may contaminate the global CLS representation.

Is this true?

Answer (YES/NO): YES